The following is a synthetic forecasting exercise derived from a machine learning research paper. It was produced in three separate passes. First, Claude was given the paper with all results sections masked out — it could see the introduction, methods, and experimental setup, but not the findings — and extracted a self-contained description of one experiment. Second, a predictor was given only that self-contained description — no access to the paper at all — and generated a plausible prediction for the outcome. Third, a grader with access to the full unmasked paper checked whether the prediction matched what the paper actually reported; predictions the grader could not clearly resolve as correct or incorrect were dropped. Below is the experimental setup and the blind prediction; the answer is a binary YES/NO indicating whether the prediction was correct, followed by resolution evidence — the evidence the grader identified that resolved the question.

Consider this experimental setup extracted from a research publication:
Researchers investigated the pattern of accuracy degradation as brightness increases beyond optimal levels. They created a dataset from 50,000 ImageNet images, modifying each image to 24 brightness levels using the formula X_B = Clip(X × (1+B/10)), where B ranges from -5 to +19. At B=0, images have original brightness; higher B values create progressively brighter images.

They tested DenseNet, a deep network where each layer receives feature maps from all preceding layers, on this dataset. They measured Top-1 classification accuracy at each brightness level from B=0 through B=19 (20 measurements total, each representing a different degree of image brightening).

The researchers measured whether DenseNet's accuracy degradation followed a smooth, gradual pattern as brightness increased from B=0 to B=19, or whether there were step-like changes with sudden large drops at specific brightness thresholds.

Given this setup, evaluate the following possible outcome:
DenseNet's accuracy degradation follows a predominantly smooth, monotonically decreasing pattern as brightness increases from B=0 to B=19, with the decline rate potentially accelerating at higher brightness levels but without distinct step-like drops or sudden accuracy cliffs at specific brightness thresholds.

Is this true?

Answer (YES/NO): YES